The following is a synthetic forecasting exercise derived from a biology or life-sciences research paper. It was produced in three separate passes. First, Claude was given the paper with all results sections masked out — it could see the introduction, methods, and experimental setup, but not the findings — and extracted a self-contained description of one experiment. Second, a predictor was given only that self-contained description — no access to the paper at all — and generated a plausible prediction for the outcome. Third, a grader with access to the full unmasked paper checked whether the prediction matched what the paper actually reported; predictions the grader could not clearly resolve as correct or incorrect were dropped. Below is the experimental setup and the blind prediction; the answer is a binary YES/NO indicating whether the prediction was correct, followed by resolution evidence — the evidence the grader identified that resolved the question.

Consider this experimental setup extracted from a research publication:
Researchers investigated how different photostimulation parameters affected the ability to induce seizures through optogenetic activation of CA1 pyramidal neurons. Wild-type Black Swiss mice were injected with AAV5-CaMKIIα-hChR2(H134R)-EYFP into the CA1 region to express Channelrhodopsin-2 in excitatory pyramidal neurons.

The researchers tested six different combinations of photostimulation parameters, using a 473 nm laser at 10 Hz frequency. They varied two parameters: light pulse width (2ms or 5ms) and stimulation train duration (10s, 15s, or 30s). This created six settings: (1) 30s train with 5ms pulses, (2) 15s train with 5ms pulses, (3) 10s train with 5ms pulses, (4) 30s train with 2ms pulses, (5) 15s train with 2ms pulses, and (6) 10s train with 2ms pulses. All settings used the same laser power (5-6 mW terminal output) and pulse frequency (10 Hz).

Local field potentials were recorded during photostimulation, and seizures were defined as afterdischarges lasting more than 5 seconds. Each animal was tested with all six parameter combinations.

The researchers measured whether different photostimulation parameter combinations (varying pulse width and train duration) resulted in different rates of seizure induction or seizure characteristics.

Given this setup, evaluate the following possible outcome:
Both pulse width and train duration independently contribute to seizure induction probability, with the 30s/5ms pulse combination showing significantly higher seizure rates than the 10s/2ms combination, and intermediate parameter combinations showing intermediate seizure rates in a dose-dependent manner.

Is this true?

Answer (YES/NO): NO